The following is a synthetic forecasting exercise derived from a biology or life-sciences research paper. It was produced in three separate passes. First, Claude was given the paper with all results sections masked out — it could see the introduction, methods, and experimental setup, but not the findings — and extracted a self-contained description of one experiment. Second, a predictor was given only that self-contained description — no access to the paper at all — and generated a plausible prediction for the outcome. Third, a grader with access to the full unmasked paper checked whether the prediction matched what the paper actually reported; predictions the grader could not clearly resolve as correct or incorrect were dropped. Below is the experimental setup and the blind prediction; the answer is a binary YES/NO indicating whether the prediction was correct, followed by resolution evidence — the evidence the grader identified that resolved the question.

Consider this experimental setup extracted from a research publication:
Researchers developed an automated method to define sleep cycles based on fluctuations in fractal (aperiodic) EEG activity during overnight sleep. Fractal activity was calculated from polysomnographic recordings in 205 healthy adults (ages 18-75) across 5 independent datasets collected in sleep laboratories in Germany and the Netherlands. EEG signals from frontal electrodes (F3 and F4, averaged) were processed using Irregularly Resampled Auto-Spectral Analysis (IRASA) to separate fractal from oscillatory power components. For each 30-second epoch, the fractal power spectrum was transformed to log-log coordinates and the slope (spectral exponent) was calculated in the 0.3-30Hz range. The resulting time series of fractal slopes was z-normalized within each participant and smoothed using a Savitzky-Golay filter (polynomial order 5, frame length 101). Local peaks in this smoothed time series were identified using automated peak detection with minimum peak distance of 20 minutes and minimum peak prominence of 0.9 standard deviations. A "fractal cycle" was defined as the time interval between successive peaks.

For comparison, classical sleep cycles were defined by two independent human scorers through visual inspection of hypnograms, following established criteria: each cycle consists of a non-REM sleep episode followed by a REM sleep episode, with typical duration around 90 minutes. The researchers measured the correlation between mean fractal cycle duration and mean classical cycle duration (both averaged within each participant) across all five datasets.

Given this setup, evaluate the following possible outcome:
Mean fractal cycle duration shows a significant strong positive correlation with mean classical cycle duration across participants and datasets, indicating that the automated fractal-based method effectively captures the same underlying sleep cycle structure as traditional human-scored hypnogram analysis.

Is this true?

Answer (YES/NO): NO